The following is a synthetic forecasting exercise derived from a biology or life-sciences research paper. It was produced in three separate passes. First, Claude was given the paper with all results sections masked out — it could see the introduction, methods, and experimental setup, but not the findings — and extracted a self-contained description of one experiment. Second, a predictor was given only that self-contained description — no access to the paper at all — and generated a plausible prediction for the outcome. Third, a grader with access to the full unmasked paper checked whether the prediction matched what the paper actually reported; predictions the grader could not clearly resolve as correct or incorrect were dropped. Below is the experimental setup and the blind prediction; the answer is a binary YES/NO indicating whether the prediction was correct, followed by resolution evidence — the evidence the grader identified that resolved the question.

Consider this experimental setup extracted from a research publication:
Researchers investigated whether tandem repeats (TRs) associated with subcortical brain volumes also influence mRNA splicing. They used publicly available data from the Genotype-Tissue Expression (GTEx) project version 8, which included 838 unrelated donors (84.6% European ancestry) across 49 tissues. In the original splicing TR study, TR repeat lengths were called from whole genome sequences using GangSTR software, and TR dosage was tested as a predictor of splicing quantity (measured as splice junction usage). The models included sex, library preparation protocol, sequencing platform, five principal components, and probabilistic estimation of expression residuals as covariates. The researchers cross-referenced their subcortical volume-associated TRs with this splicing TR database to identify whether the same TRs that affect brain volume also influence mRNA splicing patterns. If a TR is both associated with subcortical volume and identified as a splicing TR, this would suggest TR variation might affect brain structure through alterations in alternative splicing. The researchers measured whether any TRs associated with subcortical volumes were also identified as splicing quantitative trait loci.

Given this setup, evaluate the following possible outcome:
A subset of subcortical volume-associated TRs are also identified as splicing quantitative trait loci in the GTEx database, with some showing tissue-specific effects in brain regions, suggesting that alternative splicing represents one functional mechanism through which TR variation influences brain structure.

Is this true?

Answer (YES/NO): YES